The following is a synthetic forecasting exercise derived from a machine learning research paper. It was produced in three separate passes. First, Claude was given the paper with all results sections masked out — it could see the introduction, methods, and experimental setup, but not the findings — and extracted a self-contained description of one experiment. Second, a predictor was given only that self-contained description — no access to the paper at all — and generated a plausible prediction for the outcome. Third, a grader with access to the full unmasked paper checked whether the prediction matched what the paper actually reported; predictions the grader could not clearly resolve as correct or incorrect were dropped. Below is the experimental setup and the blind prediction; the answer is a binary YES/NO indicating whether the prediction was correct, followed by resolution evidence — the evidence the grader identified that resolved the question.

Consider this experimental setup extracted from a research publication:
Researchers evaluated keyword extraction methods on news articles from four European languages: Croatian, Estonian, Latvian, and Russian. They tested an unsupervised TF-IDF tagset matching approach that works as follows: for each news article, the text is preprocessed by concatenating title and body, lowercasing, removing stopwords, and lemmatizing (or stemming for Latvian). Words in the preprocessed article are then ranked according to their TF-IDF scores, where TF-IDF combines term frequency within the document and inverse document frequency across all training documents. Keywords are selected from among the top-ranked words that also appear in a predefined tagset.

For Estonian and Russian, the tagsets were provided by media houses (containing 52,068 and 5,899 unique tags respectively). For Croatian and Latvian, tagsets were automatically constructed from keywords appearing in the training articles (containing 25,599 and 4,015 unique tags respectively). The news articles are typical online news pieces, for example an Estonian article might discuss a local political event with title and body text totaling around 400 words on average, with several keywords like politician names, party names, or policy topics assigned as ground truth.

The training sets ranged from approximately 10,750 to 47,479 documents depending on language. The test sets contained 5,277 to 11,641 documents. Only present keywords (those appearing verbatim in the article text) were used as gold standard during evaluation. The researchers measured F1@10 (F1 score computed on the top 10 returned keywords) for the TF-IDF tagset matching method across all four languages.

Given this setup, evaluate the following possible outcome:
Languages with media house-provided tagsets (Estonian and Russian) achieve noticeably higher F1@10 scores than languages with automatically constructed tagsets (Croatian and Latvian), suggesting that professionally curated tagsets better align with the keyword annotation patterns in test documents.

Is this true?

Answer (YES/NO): NO